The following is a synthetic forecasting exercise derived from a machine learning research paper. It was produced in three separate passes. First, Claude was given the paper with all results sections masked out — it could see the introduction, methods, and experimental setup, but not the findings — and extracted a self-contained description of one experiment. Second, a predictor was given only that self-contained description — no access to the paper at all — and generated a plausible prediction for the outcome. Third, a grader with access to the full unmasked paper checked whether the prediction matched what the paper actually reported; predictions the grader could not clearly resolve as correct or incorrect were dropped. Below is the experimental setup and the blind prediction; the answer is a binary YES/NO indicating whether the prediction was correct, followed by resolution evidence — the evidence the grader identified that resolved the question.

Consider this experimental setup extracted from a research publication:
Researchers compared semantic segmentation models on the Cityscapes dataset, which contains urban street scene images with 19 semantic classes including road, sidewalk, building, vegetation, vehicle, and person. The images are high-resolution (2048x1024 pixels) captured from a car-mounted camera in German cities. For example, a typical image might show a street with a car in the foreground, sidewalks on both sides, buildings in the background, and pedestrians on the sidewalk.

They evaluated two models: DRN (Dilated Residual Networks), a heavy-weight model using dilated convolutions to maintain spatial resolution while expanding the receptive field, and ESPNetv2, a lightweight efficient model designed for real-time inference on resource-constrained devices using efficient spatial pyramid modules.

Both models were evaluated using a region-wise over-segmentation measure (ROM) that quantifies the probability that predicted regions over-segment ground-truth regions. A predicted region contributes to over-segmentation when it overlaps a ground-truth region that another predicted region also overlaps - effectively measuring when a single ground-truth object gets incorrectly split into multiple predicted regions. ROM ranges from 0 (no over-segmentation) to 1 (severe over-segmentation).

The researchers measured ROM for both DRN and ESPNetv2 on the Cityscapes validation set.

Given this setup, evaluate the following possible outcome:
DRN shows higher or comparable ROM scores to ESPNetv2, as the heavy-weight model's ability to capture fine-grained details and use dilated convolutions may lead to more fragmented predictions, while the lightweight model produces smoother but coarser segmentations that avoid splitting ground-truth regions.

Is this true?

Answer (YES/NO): YES